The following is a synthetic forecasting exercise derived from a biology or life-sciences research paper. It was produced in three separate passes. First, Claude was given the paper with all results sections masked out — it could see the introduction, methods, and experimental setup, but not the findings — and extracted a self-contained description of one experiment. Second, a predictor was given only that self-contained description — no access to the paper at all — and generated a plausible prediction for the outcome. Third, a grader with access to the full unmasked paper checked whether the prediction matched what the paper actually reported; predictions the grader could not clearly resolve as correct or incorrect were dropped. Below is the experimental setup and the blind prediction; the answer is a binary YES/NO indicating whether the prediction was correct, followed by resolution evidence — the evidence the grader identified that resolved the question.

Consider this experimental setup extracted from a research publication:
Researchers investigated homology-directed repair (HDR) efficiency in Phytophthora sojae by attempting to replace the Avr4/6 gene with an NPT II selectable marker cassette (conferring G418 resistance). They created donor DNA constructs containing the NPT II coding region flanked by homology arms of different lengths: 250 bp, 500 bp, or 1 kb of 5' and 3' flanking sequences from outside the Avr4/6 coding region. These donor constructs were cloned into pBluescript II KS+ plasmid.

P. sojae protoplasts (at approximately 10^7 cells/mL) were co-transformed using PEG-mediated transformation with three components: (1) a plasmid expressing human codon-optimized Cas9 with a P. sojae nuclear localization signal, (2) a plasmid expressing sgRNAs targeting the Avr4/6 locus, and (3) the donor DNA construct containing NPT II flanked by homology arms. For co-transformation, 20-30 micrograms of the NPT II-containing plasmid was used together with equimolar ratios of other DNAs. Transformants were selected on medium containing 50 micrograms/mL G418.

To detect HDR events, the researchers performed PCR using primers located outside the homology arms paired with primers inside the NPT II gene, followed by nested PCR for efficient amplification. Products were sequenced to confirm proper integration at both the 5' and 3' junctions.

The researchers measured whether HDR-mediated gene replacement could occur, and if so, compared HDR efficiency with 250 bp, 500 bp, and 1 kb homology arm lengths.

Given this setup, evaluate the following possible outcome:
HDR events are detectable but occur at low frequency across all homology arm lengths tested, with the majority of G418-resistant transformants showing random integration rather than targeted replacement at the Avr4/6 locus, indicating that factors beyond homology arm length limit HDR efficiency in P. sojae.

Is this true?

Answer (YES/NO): NO